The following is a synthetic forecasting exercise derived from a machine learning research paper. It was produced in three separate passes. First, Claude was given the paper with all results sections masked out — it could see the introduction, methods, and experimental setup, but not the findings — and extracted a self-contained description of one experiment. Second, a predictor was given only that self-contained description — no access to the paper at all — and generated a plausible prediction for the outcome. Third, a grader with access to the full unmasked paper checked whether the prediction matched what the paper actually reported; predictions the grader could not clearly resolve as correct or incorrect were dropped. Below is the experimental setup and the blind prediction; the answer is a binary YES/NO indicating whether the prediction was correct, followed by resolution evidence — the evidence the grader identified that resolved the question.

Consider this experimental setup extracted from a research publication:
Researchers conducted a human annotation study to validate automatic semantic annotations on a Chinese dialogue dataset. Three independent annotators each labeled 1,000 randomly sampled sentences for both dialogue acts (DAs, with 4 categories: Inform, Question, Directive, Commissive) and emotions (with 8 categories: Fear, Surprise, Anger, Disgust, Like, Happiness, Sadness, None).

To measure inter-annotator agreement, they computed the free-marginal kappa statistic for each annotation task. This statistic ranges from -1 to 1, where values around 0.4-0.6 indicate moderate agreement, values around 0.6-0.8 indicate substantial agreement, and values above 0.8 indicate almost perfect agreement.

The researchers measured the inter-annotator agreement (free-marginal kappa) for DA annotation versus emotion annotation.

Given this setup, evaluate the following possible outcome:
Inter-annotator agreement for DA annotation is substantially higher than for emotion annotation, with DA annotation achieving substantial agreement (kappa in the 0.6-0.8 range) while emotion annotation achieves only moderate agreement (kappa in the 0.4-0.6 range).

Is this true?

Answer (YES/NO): YES